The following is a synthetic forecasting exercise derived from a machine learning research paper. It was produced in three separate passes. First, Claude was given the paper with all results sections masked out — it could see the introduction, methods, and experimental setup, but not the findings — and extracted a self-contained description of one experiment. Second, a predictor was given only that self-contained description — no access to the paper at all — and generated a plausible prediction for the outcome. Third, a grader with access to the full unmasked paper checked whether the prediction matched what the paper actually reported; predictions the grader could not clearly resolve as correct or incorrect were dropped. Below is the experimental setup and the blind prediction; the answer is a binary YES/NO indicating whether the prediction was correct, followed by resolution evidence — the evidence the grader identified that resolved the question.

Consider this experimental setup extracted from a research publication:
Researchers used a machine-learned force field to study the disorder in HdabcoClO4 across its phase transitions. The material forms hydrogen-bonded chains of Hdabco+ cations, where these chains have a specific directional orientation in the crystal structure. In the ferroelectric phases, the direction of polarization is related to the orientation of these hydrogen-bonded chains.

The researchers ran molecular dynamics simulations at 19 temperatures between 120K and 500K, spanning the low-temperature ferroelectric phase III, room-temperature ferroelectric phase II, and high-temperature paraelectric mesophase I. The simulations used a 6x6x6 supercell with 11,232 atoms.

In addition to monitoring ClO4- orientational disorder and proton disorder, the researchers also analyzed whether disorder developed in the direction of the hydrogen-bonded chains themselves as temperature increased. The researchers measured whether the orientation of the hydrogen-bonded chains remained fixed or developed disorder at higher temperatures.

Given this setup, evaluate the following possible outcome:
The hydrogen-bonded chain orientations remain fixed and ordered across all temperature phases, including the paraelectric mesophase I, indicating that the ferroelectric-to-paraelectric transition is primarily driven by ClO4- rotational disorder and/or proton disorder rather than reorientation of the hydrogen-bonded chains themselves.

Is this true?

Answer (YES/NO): NO